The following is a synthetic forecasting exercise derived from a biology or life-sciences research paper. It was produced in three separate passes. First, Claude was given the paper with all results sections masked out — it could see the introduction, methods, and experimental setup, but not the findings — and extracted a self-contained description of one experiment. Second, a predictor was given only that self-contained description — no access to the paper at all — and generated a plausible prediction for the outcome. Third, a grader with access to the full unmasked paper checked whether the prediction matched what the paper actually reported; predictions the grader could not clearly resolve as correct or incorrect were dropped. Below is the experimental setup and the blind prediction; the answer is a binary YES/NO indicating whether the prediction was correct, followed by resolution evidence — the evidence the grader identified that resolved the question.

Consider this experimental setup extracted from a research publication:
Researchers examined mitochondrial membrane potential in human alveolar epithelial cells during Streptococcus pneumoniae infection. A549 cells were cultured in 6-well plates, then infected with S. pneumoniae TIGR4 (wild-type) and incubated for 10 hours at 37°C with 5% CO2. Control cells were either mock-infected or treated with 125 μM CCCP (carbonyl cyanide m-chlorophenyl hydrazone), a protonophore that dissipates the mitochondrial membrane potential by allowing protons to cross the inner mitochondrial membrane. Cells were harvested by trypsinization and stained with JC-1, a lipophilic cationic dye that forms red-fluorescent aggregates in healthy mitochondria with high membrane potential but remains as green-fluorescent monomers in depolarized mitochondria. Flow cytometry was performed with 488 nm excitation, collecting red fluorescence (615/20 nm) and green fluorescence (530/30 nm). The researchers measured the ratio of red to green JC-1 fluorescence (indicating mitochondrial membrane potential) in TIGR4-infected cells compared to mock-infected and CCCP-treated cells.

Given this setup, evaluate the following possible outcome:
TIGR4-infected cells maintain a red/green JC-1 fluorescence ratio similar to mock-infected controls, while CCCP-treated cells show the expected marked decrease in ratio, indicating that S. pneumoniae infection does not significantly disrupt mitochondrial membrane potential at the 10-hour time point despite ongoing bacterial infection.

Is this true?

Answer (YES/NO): YES